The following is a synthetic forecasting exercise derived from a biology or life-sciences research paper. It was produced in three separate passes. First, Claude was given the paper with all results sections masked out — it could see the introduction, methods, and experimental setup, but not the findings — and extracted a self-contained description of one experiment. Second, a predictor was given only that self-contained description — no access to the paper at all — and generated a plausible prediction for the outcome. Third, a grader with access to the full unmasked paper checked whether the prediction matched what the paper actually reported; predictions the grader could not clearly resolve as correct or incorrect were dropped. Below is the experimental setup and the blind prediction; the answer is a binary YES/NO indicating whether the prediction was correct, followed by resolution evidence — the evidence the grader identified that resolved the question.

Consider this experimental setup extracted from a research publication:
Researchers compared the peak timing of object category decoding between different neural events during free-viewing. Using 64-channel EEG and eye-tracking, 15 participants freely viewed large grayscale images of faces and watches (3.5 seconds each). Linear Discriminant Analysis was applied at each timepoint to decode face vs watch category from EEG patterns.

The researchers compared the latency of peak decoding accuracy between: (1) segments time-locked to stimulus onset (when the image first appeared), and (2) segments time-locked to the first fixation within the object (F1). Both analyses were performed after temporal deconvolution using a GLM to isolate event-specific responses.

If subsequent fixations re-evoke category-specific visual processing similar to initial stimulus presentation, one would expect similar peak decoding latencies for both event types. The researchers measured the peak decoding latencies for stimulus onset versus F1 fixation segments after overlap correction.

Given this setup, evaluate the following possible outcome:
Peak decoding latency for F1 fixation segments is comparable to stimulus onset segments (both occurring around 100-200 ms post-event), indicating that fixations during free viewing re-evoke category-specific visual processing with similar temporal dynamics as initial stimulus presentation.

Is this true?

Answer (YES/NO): NO